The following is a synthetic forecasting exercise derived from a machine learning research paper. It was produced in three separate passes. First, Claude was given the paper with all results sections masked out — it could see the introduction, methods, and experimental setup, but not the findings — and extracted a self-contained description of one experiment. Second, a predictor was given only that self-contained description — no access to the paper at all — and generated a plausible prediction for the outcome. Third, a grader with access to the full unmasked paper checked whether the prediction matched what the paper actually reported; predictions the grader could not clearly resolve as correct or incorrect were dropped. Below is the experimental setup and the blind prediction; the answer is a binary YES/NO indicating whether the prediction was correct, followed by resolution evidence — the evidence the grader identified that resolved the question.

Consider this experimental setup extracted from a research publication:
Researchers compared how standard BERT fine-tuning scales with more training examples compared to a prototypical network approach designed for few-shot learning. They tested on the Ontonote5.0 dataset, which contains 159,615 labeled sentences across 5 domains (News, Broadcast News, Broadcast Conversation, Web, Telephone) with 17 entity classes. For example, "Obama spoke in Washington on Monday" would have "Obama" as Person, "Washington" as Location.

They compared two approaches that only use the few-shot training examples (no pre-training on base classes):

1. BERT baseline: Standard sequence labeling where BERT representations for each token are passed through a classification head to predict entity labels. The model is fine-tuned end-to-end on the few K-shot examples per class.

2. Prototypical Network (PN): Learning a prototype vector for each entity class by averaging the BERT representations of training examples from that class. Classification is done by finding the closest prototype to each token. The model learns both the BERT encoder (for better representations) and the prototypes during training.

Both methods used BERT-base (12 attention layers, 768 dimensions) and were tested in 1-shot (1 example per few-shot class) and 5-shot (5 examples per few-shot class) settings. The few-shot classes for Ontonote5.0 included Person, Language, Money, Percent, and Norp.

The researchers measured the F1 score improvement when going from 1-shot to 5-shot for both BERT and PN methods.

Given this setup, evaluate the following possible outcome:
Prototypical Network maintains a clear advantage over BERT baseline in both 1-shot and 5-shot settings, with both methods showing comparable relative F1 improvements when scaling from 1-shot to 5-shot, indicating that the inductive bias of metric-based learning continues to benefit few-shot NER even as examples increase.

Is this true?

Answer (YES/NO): NO